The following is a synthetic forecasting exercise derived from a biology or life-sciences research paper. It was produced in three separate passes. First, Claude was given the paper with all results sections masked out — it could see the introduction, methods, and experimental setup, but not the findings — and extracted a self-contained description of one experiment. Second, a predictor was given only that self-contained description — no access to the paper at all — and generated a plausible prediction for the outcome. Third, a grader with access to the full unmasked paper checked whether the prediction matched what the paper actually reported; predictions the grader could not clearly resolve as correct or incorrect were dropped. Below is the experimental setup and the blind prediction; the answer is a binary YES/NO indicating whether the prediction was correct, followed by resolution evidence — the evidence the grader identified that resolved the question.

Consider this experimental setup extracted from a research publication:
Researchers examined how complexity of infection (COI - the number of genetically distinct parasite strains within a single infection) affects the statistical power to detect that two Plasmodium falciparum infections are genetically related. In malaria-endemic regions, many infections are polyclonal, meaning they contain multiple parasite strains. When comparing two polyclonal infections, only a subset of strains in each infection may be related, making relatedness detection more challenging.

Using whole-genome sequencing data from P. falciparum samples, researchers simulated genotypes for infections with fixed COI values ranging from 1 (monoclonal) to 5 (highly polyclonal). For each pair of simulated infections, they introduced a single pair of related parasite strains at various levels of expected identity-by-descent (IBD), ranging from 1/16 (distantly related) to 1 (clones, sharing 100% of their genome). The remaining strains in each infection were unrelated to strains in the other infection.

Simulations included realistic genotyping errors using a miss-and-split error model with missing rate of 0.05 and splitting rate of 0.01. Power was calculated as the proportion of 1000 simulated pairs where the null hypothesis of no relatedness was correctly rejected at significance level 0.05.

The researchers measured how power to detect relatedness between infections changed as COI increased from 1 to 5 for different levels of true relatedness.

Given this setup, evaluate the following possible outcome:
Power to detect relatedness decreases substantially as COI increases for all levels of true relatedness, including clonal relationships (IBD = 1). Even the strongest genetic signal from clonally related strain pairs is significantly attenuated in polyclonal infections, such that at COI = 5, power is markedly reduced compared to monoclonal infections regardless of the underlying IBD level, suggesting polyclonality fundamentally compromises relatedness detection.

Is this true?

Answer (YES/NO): NO